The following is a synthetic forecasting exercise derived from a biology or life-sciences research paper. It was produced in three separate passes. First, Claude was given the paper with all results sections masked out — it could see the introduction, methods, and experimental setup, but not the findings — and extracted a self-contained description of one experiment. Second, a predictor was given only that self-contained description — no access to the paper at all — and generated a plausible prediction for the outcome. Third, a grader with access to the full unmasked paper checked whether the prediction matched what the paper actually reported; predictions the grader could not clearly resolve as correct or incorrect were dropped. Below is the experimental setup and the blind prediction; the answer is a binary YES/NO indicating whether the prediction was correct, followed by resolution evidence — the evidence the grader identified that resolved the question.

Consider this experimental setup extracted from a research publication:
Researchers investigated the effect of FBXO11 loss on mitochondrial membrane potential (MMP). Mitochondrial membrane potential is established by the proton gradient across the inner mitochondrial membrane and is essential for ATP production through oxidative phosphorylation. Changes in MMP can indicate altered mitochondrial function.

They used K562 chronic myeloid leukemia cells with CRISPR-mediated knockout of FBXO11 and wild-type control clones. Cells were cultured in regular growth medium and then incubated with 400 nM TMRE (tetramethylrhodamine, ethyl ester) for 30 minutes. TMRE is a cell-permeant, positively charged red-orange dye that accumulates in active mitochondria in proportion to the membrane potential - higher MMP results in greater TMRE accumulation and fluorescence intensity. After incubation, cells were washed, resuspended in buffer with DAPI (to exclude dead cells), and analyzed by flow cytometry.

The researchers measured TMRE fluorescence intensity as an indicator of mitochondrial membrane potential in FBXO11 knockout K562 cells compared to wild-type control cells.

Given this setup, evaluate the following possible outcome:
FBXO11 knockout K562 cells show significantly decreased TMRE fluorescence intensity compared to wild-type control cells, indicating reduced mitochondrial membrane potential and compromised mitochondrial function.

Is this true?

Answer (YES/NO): YES